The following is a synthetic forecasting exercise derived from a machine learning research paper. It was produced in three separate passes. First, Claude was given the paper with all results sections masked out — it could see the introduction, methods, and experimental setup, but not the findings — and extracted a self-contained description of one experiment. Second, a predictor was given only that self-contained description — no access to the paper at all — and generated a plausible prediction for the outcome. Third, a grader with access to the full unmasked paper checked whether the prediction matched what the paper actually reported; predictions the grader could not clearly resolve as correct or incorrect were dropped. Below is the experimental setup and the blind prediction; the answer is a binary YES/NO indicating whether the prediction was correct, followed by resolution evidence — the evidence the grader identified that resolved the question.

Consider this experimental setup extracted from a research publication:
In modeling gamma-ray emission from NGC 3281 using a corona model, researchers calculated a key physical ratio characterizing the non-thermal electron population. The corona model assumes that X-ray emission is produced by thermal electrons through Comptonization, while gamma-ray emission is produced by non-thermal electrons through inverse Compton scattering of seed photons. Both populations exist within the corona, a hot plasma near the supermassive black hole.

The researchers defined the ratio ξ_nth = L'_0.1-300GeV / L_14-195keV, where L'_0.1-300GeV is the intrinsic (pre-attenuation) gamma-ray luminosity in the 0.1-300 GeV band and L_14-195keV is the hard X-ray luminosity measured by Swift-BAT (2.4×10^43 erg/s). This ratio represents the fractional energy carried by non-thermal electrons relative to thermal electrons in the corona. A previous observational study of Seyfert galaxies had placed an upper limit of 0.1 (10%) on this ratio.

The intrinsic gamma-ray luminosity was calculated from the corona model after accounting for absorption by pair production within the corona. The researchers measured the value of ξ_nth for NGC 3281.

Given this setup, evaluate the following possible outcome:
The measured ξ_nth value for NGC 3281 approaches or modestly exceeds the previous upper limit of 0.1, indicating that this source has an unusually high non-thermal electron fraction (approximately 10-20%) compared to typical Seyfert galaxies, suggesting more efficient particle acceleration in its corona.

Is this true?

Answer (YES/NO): YES